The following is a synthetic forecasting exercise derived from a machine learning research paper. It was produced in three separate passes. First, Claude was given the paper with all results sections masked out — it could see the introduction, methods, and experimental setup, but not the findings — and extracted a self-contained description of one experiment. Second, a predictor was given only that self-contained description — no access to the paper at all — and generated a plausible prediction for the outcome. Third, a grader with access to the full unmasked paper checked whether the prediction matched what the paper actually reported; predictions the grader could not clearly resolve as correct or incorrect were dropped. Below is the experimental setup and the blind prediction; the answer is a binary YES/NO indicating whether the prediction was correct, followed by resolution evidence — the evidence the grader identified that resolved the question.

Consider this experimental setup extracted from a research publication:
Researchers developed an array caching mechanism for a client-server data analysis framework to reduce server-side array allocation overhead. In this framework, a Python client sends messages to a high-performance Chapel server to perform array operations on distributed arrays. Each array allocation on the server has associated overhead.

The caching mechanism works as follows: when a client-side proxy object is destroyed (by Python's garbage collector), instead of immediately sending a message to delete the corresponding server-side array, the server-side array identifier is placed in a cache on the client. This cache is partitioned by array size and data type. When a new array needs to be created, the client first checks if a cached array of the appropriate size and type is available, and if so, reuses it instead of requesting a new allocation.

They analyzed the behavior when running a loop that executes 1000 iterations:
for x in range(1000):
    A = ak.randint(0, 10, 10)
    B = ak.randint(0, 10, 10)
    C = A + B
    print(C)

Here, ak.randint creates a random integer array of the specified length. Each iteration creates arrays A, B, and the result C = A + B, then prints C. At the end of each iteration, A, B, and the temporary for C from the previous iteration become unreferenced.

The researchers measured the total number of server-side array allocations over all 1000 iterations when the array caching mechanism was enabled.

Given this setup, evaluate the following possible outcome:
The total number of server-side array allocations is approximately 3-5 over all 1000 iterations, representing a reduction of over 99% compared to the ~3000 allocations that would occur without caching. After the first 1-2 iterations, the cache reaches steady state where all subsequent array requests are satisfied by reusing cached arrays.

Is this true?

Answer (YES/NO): YES